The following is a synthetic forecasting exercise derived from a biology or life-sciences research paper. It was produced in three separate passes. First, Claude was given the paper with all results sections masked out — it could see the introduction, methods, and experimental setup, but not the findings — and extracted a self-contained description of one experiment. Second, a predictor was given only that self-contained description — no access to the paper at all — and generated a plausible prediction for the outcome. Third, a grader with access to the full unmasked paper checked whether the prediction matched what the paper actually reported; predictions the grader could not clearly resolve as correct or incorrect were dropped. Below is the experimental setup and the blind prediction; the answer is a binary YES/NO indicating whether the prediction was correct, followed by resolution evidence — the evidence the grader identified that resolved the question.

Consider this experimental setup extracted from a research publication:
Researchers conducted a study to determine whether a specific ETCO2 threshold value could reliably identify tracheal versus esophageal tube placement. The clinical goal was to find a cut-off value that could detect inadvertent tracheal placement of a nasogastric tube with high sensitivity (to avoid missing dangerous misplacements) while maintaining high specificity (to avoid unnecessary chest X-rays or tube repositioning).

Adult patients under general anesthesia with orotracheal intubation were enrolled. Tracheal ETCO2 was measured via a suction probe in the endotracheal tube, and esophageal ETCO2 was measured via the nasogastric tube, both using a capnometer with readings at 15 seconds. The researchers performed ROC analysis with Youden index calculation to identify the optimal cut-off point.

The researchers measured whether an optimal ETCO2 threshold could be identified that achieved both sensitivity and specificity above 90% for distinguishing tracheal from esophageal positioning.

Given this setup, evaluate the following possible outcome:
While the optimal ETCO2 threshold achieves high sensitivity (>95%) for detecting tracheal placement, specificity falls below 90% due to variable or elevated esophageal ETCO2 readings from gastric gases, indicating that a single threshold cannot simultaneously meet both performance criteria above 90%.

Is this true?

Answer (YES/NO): NO